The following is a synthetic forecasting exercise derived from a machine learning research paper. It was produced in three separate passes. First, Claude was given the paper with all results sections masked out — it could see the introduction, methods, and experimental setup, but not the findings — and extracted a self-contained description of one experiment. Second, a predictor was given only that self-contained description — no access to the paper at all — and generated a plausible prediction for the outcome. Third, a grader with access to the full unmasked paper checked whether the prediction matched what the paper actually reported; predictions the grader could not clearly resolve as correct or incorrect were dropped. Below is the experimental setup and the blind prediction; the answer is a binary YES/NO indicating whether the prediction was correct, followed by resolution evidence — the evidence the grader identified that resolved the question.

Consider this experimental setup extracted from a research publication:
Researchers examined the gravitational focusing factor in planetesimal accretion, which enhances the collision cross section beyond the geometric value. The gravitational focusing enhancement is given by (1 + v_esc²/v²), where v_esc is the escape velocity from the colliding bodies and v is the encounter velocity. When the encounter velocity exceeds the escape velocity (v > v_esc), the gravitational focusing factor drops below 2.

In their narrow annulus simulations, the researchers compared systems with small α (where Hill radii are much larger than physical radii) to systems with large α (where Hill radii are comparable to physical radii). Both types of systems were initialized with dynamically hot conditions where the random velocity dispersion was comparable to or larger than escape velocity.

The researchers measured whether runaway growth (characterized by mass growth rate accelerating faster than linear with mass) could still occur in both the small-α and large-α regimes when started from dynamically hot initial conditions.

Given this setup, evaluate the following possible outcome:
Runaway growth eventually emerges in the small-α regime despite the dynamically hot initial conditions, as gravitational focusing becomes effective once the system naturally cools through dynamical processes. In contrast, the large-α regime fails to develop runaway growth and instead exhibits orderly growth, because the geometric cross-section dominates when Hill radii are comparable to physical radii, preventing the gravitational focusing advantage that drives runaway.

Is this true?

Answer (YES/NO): NO